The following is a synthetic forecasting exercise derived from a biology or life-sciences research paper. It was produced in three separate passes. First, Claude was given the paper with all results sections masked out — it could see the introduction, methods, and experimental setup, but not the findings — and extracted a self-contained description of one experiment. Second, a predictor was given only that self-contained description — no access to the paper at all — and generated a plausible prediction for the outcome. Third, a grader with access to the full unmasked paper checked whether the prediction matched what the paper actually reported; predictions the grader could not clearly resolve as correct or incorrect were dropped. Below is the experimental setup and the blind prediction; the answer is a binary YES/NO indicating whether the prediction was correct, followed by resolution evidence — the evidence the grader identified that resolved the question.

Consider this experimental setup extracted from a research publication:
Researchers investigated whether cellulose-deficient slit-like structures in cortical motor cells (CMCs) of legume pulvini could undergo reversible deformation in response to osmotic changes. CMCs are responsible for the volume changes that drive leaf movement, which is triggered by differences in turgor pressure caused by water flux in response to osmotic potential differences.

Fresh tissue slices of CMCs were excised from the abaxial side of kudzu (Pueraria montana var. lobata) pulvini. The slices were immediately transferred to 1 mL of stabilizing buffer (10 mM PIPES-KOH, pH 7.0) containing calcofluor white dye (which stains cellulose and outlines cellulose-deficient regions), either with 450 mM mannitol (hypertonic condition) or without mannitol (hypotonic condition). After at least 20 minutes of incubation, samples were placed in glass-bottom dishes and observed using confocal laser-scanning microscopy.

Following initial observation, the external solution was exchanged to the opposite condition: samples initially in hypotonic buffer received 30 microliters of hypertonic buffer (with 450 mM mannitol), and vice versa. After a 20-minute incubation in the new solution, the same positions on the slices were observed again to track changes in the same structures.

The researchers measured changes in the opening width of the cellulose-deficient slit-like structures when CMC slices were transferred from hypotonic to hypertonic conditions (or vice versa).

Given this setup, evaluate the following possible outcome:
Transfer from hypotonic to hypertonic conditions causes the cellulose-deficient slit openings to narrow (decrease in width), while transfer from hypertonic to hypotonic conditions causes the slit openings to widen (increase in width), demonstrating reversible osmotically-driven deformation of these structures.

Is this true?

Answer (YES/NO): YES